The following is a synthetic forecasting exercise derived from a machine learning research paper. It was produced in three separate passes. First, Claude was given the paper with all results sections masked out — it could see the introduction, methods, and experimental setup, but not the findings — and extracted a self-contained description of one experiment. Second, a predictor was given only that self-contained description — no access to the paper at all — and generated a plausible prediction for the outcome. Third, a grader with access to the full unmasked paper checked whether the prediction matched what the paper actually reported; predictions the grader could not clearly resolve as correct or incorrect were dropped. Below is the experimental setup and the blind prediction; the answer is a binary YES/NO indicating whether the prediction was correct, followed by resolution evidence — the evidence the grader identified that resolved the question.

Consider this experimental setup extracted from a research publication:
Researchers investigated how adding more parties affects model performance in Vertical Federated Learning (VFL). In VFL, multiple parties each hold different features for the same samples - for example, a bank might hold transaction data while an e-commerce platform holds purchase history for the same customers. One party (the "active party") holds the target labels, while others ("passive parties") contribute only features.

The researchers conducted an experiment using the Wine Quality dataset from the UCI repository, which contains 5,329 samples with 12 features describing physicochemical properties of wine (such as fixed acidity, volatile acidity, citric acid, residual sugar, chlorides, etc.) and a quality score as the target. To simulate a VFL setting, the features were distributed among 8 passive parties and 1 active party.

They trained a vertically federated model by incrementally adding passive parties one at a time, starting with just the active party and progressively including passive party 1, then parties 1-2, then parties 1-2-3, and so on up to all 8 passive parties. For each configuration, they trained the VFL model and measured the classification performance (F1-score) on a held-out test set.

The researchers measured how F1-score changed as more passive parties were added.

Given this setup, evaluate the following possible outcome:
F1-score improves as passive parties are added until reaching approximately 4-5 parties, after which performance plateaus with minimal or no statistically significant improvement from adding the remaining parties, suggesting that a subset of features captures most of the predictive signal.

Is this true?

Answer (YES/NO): YES